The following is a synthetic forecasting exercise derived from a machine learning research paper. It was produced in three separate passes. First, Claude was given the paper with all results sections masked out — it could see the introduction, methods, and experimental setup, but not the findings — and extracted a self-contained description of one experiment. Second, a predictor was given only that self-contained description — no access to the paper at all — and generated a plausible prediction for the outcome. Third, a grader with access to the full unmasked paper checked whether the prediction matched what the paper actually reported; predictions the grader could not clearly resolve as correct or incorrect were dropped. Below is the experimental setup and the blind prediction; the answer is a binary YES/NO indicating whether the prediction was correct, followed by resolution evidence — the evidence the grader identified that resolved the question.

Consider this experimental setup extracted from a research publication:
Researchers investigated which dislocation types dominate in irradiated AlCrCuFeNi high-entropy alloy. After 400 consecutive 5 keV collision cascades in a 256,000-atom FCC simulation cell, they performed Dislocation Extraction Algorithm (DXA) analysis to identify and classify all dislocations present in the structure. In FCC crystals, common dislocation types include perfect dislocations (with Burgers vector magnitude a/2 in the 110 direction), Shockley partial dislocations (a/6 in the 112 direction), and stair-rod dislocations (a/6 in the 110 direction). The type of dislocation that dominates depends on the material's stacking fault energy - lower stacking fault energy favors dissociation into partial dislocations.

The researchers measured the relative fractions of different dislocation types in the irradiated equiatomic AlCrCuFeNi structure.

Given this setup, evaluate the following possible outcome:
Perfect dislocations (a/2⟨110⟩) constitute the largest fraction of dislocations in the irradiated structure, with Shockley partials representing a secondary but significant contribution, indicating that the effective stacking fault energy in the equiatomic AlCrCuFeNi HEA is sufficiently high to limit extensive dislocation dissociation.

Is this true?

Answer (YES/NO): NO